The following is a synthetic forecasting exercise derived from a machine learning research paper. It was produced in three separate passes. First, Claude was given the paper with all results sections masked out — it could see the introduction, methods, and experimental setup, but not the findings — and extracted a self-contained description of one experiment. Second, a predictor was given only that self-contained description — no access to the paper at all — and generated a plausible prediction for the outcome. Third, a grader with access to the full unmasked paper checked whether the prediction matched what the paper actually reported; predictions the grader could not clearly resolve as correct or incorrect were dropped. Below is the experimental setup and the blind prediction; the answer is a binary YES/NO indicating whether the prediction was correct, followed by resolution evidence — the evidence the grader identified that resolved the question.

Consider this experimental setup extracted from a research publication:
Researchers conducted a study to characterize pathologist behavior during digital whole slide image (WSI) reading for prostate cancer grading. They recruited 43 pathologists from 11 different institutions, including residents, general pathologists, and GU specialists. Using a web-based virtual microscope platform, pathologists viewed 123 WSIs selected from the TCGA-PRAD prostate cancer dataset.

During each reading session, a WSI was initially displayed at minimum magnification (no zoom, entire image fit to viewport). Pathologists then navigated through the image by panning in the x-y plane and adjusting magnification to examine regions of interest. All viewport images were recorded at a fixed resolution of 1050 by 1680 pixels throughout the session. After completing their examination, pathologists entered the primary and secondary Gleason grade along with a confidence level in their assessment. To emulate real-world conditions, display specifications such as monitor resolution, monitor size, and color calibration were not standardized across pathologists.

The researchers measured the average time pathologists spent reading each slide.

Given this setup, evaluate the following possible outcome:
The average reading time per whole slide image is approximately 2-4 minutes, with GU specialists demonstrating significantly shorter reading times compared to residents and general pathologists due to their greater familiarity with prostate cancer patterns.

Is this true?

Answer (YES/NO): NO